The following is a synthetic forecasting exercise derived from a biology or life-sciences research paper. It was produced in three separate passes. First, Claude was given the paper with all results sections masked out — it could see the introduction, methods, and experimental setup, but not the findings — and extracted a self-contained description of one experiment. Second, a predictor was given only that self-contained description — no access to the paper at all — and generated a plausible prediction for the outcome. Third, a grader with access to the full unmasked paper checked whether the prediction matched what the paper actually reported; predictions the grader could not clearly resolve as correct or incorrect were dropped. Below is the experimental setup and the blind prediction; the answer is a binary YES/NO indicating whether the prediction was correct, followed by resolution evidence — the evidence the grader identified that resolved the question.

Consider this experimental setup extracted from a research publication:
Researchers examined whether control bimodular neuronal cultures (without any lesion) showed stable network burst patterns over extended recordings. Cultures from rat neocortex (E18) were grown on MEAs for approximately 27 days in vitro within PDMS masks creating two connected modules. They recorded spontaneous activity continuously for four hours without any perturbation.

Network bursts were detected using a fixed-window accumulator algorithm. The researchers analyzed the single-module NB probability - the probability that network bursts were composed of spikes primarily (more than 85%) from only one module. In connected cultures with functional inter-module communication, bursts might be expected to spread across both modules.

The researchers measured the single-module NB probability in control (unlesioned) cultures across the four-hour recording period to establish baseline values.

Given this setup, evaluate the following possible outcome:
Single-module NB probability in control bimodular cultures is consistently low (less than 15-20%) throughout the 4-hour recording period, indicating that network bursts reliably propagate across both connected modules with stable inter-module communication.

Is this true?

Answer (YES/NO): NO